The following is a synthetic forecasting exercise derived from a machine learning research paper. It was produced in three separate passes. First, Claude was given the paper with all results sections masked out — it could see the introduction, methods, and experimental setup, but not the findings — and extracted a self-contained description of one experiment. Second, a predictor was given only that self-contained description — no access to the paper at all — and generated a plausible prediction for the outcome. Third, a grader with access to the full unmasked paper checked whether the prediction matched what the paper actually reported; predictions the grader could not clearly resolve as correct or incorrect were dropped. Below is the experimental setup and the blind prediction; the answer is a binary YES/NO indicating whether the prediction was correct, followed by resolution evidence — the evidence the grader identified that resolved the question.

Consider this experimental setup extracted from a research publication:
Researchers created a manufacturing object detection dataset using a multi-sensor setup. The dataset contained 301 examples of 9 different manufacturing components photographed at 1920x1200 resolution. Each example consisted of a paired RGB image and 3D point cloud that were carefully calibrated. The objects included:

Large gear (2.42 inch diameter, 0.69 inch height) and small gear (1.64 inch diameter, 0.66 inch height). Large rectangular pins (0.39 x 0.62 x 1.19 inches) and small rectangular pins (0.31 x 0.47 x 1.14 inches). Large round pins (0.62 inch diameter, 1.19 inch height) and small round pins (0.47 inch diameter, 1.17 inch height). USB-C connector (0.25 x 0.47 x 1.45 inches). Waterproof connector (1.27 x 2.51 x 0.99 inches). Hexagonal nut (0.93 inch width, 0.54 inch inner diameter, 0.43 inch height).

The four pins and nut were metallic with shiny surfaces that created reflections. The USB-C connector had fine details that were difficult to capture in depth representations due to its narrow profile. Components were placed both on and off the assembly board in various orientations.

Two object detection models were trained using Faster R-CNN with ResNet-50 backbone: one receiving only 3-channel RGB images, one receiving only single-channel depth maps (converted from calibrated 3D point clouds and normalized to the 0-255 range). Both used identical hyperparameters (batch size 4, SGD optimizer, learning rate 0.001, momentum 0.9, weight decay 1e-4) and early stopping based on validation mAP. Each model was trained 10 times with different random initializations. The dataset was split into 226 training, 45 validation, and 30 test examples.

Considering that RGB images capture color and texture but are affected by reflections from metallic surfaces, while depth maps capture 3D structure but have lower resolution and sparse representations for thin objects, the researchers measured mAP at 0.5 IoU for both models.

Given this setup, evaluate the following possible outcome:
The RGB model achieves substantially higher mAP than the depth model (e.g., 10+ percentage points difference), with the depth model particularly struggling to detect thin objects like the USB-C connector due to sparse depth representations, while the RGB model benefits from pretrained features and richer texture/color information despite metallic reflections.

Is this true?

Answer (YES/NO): NO